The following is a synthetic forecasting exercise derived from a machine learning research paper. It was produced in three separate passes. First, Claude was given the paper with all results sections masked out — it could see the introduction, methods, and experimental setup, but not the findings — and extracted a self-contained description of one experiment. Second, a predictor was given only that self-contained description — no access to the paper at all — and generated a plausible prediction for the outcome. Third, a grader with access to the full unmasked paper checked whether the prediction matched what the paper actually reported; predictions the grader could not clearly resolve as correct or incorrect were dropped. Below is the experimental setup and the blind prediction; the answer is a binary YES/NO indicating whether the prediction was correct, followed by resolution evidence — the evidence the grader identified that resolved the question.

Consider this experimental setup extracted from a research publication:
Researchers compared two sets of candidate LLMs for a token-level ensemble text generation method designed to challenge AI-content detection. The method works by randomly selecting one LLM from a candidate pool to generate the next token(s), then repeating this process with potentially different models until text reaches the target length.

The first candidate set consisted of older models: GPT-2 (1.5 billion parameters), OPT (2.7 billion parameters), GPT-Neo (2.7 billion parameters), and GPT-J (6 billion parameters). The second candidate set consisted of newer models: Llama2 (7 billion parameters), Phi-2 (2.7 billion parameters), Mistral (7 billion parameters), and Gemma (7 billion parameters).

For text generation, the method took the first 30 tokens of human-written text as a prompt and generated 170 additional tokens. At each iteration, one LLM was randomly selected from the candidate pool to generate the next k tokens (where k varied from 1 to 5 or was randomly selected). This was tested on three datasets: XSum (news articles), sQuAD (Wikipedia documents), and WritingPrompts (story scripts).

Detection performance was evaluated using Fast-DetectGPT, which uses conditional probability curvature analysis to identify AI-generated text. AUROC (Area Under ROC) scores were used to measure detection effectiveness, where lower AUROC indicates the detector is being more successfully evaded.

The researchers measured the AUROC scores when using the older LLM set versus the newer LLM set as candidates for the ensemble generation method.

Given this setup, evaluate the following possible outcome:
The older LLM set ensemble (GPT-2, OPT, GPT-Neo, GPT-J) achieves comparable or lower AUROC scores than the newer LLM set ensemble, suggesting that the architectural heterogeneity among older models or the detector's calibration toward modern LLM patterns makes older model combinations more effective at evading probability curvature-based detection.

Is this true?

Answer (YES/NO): NO